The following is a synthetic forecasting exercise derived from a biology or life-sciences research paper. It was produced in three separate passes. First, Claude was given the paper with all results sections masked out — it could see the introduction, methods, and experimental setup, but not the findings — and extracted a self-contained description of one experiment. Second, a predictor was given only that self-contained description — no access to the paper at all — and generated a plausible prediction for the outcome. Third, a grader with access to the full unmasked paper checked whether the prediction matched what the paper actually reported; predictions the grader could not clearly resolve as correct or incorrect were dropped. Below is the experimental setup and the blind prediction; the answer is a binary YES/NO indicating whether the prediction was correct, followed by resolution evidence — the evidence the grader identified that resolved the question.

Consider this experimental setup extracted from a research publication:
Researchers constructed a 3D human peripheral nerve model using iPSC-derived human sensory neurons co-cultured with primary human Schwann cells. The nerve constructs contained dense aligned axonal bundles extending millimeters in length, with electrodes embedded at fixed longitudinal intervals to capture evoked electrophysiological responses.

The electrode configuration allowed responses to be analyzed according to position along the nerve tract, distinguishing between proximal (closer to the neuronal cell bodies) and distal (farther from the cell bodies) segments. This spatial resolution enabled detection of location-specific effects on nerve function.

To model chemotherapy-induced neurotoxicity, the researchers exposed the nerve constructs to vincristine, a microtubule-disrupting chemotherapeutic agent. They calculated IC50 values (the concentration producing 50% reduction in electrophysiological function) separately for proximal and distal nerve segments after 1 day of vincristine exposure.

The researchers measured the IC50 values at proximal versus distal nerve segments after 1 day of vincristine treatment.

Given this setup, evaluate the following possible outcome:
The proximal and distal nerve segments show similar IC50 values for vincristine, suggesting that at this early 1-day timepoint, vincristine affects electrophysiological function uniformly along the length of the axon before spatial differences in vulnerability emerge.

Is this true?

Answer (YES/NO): NO